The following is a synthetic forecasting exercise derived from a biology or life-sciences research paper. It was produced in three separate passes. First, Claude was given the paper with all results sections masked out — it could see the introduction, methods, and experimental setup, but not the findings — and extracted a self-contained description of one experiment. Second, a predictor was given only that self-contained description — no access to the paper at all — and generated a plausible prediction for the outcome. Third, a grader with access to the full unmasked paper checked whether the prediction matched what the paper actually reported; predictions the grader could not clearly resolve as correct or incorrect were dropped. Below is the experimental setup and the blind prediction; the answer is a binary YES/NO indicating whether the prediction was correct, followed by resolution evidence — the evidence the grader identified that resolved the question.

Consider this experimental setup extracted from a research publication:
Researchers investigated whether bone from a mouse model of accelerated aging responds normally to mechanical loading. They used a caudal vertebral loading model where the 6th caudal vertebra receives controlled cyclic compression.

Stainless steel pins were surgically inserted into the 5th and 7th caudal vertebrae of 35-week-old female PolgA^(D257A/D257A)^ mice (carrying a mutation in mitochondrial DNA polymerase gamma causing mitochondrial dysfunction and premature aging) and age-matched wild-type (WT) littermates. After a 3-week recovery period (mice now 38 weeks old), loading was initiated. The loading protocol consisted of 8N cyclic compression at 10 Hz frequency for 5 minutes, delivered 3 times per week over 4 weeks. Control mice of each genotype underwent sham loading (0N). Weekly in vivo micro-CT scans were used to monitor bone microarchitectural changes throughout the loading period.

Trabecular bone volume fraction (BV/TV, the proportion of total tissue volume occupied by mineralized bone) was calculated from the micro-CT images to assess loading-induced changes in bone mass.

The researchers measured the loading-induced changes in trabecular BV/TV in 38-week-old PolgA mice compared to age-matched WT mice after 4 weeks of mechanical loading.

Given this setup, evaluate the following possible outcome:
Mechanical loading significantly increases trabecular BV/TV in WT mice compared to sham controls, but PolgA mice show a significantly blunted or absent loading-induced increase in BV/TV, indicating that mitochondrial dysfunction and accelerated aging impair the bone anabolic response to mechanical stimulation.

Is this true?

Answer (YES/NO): YES